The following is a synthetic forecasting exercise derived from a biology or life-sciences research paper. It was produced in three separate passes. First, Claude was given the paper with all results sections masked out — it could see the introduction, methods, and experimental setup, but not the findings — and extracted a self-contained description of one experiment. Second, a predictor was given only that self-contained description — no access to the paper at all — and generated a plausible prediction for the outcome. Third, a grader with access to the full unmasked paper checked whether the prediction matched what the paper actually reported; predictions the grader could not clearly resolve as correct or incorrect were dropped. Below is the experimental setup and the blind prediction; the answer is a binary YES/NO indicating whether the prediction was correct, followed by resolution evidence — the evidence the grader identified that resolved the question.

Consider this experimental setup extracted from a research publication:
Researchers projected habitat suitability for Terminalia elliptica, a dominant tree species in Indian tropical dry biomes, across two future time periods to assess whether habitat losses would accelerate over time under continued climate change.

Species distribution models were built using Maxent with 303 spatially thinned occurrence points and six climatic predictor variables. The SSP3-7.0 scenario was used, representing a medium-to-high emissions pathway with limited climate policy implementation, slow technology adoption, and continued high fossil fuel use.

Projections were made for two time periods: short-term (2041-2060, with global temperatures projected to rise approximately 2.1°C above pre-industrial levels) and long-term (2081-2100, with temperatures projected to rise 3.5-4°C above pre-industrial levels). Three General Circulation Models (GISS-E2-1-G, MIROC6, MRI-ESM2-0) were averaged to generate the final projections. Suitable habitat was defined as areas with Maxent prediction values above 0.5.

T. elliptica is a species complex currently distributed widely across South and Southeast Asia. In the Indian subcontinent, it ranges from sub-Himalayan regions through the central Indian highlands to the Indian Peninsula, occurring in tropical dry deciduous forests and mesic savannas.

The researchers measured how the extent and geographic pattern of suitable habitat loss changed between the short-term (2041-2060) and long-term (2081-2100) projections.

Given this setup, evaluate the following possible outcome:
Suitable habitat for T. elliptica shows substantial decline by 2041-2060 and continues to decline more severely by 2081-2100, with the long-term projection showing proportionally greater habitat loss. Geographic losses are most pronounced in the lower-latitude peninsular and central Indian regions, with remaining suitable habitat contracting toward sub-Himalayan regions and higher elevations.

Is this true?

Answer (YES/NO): NO